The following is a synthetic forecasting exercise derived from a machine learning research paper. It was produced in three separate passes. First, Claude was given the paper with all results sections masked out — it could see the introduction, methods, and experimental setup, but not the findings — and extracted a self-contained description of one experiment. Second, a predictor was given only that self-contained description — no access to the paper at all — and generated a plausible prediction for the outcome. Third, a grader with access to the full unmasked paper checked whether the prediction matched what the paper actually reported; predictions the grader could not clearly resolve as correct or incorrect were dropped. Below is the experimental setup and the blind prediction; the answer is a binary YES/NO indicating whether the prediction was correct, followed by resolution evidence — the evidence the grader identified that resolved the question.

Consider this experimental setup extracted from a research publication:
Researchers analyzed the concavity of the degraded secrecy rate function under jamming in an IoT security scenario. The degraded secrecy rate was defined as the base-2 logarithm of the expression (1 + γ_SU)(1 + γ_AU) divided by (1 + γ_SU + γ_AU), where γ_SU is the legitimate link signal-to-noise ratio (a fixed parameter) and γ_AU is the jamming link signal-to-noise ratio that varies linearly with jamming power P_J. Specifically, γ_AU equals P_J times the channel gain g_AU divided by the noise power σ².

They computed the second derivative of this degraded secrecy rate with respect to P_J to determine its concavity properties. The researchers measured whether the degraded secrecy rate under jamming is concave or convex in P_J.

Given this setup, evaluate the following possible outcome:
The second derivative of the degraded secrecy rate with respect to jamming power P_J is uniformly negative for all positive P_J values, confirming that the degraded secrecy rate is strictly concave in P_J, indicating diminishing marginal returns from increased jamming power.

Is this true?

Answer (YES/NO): YES